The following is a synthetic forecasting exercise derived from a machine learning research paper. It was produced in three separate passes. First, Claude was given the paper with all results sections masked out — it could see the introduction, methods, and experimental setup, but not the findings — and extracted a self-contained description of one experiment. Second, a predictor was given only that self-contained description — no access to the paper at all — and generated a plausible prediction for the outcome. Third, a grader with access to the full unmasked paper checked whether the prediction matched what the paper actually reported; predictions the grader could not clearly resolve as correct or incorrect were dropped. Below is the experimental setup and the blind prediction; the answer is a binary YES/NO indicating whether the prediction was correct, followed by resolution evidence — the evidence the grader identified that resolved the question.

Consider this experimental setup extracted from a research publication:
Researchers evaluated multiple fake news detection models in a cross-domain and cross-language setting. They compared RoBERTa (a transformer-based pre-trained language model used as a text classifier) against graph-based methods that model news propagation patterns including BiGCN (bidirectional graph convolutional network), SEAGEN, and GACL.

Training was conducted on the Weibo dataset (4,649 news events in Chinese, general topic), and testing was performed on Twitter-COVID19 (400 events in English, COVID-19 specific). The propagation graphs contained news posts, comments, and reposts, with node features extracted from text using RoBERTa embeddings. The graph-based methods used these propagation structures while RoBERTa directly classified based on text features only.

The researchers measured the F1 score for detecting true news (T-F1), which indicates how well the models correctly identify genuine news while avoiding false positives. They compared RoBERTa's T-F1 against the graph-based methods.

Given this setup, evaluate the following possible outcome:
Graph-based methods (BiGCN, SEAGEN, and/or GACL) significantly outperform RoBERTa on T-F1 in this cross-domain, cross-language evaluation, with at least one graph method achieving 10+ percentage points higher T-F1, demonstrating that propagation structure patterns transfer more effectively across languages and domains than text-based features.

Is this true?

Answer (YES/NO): NO